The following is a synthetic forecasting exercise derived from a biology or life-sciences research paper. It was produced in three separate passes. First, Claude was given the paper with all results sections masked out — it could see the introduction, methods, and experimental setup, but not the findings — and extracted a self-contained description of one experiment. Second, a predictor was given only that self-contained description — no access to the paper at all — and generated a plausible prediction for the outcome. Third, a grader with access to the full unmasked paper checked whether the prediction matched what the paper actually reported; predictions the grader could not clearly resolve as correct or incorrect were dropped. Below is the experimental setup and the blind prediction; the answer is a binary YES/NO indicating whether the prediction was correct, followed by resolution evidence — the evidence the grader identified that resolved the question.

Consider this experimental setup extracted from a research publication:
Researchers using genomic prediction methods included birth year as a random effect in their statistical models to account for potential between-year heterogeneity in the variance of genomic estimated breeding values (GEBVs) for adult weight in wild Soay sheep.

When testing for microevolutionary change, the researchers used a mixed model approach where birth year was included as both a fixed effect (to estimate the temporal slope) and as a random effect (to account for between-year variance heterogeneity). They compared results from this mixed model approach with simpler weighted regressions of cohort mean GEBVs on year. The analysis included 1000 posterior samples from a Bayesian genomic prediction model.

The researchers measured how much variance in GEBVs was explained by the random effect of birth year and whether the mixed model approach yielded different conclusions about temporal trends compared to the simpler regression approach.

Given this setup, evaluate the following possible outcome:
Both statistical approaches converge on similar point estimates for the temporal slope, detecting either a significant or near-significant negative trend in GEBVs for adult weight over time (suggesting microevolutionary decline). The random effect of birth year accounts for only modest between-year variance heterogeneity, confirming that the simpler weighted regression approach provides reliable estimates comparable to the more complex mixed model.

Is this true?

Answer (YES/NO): NO